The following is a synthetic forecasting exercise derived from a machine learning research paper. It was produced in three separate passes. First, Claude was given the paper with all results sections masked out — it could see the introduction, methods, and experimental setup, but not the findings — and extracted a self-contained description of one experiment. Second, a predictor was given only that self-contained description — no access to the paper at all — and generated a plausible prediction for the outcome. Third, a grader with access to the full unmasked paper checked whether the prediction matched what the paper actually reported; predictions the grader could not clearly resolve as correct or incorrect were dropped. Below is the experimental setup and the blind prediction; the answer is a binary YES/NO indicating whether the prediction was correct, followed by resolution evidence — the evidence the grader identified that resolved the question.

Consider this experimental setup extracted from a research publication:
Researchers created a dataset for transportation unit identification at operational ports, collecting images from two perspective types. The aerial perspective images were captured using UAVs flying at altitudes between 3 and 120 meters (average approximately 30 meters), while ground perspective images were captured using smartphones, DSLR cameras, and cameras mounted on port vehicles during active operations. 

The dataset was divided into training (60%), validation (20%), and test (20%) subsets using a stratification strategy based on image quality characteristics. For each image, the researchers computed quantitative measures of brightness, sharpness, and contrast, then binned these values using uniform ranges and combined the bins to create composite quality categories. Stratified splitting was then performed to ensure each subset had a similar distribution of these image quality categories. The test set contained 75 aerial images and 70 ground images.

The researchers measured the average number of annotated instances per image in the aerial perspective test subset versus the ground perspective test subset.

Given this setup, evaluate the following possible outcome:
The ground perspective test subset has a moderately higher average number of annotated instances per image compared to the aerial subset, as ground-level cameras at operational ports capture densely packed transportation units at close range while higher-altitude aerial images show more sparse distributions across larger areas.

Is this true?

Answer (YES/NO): YES